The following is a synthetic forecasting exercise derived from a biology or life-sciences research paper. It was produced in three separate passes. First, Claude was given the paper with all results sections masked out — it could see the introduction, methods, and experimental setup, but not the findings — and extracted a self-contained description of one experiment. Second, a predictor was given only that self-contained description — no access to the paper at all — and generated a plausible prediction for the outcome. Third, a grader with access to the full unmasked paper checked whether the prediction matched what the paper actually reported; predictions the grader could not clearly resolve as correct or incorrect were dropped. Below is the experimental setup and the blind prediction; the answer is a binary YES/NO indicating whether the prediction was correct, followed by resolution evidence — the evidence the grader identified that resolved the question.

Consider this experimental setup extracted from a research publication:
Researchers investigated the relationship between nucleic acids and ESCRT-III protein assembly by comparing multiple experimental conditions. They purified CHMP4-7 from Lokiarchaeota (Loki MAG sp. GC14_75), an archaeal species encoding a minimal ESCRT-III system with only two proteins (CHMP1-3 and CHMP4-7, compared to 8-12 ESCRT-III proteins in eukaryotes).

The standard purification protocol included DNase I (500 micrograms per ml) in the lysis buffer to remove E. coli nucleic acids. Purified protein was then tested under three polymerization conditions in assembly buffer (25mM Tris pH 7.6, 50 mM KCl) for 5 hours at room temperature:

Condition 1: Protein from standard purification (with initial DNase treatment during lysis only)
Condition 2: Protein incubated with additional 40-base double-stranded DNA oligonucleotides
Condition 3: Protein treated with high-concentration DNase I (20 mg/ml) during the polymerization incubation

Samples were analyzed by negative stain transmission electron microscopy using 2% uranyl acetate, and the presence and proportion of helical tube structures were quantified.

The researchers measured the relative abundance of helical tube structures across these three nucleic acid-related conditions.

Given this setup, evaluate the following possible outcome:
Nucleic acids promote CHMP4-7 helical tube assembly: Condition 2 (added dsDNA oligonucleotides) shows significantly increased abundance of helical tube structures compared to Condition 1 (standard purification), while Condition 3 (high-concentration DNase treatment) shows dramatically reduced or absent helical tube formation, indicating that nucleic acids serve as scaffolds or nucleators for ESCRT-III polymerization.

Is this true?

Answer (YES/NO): YES